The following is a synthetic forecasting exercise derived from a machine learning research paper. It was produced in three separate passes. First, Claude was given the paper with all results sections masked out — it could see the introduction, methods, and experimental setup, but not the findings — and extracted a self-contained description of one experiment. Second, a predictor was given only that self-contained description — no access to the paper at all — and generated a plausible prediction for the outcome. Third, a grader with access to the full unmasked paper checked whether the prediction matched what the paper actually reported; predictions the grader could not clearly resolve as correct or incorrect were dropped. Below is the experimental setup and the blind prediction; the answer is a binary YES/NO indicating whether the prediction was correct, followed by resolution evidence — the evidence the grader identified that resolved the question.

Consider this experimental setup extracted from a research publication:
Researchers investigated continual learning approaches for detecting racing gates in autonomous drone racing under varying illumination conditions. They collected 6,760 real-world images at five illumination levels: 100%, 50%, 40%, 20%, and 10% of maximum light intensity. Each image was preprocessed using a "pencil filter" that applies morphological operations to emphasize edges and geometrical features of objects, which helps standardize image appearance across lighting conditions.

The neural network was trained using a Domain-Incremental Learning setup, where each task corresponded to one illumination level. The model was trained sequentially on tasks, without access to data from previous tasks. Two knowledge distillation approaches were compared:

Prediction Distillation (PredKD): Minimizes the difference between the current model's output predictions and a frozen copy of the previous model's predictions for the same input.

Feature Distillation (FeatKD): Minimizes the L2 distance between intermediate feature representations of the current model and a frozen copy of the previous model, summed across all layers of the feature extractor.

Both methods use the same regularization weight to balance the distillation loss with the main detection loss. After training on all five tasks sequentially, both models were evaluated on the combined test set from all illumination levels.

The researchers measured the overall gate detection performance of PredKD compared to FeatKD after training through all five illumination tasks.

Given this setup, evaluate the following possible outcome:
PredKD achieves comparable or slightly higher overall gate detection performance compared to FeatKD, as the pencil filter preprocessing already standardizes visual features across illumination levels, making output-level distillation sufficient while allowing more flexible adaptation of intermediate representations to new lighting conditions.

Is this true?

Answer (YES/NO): NO